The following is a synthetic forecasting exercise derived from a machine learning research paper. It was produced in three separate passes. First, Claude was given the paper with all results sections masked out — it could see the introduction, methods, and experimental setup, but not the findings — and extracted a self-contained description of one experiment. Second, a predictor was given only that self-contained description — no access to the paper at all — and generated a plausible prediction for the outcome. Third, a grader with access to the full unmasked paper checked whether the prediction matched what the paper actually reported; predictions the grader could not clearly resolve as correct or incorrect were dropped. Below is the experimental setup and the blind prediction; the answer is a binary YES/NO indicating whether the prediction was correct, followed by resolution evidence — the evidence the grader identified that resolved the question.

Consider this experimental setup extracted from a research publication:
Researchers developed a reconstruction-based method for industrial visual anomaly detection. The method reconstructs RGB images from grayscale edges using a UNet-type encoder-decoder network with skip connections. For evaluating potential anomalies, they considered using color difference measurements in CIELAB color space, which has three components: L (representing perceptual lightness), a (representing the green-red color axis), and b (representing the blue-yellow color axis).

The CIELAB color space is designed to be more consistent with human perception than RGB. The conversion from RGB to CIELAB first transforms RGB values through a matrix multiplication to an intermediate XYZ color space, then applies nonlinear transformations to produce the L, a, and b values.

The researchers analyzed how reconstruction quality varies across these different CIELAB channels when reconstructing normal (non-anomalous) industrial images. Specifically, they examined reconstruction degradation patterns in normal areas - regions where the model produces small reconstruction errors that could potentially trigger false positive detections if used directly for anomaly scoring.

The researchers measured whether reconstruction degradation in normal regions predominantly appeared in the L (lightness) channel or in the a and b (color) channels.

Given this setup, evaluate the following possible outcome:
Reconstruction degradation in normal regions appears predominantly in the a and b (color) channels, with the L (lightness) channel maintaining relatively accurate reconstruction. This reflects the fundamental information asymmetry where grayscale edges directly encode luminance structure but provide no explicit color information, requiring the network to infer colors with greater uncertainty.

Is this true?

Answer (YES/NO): NO